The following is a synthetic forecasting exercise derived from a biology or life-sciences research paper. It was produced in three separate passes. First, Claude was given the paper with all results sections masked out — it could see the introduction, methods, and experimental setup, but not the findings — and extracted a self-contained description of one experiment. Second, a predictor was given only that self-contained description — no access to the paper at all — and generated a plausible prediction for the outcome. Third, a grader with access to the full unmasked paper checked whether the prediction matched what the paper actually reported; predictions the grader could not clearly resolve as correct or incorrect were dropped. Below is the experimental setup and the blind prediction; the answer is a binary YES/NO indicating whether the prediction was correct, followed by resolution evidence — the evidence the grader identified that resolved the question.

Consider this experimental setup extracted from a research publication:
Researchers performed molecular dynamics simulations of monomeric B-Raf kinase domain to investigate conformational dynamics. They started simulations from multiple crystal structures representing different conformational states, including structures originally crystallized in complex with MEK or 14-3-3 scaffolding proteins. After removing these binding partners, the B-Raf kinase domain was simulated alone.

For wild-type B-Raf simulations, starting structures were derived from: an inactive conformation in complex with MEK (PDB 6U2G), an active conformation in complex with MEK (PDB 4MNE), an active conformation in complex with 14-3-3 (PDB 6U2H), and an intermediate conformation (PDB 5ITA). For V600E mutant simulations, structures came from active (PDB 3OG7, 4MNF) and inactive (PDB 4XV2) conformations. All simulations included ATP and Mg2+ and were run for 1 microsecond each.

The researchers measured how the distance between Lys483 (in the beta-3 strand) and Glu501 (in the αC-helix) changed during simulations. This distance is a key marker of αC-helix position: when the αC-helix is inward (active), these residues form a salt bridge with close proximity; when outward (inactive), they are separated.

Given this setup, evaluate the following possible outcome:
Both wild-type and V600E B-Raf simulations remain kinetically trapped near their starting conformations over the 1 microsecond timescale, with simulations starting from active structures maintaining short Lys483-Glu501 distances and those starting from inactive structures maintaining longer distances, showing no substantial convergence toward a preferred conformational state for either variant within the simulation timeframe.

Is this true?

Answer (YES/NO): YES